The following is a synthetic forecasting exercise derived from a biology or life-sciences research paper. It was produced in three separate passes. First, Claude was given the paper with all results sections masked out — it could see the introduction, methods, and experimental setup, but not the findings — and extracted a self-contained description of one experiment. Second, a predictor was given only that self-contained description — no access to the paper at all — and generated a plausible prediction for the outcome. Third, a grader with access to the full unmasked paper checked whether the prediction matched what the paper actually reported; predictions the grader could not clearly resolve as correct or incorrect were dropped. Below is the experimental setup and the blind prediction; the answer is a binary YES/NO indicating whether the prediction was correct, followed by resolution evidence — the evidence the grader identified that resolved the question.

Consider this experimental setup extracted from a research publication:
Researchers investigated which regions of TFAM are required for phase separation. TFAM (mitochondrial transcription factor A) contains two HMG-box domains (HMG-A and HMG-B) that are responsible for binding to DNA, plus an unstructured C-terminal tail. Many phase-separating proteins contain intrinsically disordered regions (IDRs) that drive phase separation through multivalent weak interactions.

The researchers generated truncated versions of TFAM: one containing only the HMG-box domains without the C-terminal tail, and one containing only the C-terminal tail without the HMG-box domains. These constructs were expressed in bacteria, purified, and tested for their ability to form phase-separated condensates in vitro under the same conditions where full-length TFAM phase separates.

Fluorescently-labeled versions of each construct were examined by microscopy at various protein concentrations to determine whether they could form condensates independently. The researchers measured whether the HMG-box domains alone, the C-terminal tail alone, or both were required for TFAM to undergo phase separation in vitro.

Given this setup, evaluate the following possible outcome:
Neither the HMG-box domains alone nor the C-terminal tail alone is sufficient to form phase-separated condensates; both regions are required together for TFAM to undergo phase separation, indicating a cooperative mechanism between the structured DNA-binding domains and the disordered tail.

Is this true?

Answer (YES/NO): NO